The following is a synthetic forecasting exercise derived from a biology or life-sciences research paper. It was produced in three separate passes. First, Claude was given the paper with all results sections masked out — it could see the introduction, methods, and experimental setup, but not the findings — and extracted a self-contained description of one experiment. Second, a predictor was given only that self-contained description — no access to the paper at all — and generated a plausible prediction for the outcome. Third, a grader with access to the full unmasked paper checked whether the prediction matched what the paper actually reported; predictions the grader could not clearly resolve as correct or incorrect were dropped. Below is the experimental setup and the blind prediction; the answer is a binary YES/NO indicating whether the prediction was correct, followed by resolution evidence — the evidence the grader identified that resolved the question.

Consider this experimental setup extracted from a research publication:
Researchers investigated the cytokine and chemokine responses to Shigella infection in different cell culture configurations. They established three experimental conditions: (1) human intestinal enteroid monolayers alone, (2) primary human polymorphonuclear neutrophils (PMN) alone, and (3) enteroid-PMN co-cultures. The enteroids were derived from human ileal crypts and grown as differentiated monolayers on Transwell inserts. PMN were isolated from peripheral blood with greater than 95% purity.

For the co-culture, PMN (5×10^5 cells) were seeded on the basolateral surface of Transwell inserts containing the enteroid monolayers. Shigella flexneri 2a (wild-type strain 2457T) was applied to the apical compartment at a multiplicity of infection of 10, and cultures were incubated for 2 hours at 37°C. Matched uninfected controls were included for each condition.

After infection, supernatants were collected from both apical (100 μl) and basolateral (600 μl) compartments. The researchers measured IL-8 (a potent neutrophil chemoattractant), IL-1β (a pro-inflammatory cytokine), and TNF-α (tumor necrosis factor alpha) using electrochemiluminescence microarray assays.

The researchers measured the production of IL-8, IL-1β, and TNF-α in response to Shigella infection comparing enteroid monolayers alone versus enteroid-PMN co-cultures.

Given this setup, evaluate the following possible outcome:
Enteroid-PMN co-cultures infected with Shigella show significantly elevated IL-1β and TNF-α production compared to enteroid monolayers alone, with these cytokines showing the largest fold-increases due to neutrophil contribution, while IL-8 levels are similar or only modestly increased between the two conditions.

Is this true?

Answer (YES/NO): NO